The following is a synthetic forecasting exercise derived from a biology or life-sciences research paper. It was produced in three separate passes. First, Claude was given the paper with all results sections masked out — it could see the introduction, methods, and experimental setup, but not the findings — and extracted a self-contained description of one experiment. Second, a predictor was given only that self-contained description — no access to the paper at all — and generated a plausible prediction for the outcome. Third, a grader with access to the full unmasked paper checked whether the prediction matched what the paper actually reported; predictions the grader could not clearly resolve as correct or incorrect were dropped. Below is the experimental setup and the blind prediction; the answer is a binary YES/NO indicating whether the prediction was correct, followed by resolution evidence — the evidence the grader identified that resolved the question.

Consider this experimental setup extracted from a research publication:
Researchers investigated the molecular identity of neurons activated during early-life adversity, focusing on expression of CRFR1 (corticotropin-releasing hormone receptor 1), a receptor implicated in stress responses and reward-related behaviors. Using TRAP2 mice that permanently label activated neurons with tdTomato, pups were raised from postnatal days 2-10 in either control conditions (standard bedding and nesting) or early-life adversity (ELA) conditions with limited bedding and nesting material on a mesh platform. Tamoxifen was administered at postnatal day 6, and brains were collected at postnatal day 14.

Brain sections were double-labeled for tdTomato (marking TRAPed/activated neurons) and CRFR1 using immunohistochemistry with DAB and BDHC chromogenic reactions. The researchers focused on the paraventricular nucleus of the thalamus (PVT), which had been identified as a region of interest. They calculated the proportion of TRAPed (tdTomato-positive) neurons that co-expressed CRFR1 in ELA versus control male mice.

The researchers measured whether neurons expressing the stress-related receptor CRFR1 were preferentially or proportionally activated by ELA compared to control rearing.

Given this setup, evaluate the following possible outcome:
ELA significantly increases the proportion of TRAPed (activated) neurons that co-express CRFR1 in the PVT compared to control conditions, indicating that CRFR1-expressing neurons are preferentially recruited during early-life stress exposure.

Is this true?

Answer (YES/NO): YES